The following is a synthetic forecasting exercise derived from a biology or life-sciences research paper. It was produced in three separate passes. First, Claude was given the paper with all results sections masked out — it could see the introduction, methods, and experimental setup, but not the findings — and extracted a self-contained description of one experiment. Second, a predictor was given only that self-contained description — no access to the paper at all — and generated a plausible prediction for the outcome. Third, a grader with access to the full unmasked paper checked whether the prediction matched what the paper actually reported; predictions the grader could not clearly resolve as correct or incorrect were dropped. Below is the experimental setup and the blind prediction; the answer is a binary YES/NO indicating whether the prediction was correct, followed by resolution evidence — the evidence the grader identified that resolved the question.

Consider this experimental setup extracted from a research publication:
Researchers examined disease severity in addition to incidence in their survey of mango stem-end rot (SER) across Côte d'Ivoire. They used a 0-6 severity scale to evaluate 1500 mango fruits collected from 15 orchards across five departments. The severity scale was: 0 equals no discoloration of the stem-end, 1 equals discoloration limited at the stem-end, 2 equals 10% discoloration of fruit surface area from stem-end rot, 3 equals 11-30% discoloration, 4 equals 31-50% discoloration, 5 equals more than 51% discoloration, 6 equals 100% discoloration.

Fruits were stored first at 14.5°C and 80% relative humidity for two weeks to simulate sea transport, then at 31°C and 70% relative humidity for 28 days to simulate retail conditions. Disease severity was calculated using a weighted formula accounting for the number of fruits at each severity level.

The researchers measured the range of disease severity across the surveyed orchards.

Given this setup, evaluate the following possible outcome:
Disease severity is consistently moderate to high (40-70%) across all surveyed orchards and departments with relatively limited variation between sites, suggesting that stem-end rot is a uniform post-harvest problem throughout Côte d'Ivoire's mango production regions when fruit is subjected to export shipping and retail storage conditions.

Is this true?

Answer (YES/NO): NO